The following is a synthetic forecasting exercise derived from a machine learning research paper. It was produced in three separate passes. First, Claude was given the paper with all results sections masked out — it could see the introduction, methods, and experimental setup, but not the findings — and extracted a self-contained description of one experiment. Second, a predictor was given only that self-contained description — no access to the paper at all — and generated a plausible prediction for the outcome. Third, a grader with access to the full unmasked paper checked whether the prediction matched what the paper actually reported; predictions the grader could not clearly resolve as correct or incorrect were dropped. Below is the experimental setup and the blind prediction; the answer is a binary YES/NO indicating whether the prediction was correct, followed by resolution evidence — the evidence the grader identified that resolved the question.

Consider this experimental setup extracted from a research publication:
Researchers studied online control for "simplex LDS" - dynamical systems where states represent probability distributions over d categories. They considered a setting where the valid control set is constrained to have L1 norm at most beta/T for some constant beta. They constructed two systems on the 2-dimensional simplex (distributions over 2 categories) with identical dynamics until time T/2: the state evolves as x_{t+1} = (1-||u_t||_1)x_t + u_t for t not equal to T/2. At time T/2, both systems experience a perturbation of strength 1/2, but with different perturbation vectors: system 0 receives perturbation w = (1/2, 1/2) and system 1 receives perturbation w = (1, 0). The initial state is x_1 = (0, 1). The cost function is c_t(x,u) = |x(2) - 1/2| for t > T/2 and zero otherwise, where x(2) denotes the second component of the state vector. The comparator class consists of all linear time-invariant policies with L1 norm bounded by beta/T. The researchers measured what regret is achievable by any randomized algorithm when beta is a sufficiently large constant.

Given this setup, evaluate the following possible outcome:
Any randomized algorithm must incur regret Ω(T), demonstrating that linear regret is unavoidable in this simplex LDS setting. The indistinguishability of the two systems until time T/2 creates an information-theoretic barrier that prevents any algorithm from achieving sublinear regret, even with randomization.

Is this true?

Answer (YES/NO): YES